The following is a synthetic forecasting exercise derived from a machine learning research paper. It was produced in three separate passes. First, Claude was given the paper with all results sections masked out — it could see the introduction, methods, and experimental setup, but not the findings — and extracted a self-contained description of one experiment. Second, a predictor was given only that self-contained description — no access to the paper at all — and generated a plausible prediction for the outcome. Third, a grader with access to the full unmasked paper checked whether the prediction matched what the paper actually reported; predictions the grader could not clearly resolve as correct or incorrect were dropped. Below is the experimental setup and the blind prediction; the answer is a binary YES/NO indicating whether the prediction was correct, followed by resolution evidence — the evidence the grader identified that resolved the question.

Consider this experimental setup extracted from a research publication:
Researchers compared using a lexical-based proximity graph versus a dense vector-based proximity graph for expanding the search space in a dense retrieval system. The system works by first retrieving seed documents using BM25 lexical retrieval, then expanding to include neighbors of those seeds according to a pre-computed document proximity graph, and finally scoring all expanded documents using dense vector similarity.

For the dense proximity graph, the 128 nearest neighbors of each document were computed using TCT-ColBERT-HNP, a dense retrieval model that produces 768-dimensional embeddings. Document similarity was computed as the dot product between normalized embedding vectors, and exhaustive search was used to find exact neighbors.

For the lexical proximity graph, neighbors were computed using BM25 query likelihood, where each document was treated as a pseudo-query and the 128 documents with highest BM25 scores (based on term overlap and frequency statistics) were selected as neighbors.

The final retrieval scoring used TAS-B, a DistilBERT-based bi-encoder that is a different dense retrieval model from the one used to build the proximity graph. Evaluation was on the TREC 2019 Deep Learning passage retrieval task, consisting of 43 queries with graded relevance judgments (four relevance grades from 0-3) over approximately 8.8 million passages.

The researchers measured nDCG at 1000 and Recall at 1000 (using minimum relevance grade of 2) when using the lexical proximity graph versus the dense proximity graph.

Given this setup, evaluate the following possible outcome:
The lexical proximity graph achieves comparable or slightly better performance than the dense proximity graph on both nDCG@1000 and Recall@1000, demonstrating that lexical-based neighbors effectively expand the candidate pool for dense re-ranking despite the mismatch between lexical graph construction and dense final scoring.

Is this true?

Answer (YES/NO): NO